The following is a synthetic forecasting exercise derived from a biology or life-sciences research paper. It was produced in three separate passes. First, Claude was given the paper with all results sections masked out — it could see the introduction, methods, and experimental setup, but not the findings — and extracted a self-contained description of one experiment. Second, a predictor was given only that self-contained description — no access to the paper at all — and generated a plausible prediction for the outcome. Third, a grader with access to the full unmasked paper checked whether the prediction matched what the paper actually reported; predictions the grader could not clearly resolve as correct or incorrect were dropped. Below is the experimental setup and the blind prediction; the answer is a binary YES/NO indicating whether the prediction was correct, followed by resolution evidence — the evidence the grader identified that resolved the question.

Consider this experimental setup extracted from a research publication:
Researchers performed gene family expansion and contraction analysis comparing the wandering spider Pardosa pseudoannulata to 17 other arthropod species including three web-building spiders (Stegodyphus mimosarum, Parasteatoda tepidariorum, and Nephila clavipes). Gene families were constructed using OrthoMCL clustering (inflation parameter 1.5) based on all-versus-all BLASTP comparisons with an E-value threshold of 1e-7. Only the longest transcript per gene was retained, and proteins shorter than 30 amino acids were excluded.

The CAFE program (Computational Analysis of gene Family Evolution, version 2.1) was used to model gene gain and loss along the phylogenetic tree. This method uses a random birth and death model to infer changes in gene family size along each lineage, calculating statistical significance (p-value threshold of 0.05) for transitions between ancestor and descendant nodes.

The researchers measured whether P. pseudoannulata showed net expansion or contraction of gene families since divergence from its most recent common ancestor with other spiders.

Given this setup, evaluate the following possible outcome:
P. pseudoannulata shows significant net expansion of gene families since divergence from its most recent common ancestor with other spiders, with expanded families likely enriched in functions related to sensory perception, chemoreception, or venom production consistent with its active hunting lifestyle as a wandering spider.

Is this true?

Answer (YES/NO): NO